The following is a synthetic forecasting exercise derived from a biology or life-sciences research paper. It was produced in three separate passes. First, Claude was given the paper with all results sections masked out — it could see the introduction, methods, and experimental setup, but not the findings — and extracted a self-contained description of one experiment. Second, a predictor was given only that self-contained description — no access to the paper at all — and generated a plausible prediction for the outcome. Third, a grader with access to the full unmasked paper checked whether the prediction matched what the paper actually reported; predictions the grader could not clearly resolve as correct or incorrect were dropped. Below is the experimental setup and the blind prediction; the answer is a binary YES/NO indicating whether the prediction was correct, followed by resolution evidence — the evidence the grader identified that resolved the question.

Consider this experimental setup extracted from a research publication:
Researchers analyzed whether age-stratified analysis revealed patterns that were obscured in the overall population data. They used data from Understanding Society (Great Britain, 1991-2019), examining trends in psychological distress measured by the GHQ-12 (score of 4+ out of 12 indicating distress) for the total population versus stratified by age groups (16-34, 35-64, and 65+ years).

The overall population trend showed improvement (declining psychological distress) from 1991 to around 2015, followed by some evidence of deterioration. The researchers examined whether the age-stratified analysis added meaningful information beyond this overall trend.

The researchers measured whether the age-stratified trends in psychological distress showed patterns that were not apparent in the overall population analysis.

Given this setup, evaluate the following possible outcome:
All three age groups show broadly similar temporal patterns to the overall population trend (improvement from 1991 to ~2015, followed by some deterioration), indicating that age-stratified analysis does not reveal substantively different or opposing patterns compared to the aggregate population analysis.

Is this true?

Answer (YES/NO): NO